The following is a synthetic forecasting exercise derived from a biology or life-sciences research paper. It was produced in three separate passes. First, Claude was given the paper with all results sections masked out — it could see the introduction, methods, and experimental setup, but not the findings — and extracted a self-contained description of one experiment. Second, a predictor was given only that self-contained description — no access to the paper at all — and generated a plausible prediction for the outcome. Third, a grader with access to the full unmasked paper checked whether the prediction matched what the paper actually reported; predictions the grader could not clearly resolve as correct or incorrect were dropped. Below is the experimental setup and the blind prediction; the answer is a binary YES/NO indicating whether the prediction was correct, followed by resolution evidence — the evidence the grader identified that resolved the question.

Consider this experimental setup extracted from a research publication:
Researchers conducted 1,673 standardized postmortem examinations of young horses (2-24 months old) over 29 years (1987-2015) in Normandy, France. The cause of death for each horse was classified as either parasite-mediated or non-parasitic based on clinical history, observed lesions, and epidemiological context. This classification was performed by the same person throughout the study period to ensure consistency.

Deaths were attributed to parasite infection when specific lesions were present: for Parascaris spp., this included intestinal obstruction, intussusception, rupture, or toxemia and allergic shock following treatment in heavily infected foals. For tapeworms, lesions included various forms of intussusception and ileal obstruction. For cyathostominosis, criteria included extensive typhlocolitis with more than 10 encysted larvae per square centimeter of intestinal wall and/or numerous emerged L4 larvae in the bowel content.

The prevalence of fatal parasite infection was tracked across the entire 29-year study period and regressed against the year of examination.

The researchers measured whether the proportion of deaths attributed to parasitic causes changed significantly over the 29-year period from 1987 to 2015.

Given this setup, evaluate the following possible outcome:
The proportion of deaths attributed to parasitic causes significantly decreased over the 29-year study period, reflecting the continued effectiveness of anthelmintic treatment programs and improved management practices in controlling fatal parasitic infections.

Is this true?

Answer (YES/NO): NO